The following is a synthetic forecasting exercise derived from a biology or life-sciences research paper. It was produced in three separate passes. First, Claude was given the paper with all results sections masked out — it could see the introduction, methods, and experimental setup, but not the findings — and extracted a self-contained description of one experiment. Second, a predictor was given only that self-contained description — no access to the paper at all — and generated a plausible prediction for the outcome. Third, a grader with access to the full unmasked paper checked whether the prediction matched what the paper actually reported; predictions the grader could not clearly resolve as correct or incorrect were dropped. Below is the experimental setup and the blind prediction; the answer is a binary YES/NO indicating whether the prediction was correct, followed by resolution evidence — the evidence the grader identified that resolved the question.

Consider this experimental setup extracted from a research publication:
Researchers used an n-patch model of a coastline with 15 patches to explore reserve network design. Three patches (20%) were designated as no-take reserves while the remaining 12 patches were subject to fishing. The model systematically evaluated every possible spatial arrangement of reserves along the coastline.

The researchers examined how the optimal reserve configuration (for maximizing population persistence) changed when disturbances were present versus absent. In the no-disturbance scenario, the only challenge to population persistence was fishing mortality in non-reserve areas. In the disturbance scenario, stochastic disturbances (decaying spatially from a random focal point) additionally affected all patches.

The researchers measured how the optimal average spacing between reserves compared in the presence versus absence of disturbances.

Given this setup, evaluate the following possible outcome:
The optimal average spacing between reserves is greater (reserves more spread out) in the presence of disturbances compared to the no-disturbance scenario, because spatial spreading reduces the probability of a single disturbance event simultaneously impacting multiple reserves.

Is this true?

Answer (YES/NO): YES